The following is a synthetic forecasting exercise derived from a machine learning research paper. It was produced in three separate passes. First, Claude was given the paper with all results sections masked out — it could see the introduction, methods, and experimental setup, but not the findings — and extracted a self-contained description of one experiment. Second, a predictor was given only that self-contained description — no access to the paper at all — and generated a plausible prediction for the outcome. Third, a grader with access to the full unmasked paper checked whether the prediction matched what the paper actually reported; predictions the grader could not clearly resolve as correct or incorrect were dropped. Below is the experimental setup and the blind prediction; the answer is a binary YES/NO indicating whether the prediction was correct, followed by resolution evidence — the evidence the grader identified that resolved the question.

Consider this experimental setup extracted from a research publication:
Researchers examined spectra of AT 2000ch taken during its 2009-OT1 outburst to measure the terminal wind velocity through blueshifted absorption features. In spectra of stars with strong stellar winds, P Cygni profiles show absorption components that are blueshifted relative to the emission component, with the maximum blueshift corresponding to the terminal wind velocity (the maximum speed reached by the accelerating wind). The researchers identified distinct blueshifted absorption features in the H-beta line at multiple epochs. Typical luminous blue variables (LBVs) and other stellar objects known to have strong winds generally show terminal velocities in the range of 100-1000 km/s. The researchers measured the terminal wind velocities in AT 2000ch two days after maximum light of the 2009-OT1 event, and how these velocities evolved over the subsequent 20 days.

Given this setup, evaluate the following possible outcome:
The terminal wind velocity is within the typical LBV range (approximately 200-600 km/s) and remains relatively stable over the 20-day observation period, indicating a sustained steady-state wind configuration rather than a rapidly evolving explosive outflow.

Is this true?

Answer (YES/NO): NO